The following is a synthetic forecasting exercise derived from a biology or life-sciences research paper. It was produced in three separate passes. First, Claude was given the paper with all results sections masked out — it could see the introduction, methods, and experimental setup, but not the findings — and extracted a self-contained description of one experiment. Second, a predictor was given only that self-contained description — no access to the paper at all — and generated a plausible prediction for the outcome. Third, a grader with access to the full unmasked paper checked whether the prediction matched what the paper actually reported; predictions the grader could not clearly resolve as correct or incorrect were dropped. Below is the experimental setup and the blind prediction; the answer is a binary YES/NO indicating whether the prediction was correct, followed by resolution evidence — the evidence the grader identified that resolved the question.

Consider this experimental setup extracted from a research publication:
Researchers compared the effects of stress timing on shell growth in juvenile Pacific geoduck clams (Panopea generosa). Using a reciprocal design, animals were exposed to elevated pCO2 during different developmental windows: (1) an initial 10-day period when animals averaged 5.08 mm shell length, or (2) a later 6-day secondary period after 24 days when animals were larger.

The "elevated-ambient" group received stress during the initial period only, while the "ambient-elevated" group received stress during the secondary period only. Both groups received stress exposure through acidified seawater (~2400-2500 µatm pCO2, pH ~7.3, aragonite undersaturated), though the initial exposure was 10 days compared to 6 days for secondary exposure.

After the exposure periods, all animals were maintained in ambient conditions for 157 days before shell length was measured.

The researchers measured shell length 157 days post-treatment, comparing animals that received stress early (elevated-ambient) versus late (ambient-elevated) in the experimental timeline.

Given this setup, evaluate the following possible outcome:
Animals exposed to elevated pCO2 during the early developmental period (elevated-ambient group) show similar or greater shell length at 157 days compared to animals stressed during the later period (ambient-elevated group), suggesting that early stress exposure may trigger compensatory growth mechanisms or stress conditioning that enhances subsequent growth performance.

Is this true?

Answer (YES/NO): YES